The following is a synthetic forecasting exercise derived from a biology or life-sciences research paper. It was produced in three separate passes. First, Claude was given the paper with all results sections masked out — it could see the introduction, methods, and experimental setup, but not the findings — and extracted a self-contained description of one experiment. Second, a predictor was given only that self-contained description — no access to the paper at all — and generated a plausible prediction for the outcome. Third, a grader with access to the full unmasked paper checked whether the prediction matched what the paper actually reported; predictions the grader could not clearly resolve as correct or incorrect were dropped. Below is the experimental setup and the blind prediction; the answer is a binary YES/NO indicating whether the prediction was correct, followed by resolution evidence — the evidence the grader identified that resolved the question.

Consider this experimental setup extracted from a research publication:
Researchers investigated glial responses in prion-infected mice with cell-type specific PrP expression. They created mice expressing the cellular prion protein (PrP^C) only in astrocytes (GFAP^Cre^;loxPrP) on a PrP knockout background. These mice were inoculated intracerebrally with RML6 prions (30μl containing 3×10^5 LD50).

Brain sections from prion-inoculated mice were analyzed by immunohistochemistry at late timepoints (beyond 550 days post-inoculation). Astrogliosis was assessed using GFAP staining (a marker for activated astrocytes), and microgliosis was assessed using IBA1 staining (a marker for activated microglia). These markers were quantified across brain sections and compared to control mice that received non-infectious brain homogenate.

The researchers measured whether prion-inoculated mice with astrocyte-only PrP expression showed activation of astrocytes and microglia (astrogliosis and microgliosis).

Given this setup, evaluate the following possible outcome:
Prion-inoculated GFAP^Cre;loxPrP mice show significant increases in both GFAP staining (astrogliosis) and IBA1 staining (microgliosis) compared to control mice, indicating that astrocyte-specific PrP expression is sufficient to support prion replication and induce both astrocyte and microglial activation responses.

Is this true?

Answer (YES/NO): NO